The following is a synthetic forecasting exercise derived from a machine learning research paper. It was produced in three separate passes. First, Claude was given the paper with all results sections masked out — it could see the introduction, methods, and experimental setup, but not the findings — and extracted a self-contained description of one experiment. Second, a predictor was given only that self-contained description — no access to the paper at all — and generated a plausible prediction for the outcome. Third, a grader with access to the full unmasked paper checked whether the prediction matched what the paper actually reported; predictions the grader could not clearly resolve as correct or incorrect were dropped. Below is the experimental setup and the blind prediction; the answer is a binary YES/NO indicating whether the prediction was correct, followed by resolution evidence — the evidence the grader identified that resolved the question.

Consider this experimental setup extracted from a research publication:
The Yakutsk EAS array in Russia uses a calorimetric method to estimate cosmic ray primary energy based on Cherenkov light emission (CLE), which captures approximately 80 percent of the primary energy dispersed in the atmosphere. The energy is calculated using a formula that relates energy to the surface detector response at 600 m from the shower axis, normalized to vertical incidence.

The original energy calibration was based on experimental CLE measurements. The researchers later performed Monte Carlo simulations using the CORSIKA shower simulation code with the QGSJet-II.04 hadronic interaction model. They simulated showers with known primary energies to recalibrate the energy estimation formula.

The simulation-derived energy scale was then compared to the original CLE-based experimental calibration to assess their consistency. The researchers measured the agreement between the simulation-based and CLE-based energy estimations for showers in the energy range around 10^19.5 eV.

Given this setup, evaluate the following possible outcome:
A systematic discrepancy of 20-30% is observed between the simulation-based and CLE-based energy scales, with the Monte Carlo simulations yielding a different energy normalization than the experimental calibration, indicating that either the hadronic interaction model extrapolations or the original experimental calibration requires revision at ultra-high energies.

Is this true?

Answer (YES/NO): NO